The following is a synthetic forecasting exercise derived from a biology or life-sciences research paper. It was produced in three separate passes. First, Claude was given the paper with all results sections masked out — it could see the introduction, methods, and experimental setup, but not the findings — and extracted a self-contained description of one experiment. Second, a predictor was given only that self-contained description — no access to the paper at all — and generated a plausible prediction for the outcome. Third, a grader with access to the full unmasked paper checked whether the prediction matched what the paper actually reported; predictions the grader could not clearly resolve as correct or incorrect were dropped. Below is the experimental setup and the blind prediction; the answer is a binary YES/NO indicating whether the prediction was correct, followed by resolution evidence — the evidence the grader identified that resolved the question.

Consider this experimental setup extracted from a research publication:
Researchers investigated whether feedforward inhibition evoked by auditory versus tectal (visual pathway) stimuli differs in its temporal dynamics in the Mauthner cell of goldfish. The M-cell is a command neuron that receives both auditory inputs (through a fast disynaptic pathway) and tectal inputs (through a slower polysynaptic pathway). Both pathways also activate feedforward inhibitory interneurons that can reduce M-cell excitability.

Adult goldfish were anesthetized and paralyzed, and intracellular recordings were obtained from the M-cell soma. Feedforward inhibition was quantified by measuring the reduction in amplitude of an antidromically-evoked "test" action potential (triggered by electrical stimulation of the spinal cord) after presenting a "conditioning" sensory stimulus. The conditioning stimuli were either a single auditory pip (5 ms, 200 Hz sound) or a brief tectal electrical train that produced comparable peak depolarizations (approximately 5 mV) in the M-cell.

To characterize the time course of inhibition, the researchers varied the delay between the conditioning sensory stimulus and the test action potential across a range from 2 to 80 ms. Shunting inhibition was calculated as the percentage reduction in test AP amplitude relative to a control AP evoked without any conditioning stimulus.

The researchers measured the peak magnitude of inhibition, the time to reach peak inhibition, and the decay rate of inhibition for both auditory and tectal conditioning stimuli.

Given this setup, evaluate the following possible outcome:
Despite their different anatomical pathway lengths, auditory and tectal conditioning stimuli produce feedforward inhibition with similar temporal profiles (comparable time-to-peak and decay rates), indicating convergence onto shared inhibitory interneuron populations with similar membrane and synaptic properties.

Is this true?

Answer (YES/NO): NO